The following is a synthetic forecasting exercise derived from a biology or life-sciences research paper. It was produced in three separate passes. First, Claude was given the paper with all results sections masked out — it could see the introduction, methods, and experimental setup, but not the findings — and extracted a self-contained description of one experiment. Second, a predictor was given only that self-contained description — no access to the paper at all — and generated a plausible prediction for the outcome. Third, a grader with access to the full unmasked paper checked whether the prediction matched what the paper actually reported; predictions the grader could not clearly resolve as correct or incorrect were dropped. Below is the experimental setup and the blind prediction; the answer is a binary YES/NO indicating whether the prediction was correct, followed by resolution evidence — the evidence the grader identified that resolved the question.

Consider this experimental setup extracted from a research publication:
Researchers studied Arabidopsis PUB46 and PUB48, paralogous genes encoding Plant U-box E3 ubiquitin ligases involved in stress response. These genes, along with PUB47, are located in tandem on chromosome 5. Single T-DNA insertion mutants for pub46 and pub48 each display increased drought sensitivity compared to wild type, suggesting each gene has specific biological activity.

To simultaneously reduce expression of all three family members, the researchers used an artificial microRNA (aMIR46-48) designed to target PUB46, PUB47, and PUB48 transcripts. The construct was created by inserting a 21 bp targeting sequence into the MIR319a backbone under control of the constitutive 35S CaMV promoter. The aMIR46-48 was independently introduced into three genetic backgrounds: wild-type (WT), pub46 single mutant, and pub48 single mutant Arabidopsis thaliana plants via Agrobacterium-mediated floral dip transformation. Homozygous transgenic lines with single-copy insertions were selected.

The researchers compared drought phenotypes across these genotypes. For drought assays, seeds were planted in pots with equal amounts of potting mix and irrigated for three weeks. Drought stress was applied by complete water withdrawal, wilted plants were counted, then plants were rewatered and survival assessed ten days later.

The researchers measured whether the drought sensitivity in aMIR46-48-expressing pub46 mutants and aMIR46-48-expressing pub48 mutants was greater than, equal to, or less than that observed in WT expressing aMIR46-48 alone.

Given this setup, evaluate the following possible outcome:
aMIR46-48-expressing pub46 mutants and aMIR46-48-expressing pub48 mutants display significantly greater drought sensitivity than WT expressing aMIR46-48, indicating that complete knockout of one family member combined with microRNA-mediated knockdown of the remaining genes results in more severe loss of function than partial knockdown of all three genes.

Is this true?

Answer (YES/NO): YES